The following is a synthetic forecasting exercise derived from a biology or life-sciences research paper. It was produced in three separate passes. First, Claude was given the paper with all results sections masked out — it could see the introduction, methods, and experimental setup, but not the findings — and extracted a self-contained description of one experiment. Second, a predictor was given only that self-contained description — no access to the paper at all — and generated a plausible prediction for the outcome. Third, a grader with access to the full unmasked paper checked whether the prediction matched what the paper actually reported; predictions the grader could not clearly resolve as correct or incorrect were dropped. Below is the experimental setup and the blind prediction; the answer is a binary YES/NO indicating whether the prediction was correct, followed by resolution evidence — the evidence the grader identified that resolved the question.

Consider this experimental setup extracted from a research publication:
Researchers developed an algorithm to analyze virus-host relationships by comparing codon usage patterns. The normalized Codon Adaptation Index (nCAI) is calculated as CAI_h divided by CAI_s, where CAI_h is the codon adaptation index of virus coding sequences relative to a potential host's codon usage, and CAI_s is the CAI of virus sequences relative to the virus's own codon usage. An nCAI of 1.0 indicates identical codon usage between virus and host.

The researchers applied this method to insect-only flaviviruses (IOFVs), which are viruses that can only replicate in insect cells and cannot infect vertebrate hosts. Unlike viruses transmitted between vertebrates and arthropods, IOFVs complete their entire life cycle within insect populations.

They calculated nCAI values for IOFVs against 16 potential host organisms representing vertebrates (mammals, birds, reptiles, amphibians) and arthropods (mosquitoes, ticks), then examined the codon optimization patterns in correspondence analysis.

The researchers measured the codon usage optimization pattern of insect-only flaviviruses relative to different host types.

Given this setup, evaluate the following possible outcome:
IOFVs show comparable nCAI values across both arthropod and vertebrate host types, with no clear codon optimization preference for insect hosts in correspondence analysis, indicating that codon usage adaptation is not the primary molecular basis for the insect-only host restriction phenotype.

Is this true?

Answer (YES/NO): NO